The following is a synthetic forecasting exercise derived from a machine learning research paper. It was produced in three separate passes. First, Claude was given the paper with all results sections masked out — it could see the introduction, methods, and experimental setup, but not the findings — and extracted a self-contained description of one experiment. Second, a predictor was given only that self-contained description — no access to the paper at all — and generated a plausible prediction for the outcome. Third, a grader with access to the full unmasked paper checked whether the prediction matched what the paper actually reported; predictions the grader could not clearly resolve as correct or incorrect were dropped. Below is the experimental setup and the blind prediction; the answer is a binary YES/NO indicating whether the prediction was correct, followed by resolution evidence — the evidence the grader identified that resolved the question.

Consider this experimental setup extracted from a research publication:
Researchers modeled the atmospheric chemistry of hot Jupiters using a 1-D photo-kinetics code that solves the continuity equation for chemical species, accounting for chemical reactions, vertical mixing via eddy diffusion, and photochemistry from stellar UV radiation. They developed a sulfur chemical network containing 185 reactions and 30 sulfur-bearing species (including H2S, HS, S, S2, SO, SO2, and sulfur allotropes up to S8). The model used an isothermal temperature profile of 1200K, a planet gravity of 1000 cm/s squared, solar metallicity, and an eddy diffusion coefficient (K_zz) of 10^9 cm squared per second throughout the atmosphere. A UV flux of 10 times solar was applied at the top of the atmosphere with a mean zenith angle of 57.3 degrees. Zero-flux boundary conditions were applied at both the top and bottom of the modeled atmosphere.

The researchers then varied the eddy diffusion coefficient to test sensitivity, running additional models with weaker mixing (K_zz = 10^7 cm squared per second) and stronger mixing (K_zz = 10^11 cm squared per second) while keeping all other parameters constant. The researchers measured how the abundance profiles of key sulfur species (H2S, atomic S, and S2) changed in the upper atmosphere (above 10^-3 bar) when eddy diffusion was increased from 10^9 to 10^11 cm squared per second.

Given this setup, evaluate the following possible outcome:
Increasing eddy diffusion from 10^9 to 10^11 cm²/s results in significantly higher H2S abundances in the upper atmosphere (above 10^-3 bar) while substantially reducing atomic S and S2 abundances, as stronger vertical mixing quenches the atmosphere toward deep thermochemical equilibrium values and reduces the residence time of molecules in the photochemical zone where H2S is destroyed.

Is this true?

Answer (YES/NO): YES